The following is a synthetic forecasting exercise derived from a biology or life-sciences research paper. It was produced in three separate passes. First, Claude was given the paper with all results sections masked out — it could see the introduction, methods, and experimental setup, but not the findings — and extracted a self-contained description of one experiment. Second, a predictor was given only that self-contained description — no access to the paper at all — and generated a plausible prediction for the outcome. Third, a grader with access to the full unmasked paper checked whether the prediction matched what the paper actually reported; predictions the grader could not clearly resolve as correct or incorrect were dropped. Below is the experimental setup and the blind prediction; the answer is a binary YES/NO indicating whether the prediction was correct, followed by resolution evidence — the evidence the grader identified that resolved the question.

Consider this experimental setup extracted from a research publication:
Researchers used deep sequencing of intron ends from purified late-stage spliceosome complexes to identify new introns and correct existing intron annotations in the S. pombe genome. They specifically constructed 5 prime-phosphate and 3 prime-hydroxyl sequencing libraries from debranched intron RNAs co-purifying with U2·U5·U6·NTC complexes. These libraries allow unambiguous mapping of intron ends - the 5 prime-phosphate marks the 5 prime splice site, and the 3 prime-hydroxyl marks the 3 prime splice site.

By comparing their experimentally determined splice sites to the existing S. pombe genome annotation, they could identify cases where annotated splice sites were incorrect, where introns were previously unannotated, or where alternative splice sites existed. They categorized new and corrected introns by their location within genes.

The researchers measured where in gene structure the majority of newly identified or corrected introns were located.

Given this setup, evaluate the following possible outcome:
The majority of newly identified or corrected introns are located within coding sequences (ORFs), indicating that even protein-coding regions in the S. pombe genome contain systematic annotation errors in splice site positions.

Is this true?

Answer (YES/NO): NO